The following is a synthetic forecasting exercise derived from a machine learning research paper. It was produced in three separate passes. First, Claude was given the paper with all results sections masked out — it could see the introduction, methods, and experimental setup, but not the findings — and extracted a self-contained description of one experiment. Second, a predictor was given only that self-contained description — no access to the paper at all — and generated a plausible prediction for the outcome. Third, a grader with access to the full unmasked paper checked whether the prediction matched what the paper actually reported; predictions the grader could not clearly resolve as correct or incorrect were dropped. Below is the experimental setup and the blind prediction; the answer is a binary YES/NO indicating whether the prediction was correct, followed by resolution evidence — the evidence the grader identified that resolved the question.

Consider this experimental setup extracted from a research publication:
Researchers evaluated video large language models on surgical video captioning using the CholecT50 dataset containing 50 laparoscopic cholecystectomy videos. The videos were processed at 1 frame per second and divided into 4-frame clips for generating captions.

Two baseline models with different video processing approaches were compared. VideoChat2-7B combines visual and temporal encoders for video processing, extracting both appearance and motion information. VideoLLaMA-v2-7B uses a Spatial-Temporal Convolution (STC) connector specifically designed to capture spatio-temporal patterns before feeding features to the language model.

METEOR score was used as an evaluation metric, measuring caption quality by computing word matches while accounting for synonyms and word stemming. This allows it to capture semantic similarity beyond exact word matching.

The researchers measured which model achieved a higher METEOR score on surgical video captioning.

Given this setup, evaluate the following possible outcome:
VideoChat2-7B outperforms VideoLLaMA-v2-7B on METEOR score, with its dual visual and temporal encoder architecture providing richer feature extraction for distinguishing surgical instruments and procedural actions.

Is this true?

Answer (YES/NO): YES